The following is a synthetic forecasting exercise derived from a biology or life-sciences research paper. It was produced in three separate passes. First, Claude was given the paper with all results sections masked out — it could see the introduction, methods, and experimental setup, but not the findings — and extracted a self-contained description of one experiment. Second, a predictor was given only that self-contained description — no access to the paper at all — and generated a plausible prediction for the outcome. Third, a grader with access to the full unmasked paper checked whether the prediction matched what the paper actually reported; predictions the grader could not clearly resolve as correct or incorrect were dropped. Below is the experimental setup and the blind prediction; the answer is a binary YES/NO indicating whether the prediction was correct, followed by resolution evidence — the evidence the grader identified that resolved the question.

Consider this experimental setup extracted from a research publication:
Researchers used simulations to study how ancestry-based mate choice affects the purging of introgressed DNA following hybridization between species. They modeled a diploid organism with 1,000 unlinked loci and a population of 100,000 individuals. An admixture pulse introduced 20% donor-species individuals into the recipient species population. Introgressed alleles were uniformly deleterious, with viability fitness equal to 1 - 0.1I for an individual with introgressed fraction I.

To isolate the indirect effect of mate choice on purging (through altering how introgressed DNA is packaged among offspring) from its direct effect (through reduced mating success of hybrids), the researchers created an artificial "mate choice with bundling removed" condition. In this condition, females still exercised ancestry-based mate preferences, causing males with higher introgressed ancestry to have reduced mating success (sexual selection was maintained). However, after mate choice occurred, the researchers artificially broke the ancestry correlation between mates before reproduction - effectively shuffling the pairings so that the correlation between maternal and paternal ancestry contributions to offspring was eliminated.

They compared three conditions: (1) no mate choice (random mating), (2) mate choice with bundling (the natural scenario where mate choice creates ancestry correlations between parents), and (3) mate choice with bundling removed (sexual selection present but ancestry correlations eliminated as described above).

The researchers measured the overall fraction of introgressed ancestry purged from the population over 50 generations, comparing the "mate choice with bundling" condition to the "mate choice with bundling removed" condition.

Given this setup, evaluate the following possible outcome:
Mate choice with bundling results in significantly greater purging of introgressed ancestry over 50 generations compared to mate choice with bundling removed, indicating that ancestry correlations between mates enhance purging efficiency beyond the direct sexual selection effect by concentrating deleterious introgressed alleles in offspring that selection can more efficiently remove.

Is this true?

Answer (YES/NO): YES